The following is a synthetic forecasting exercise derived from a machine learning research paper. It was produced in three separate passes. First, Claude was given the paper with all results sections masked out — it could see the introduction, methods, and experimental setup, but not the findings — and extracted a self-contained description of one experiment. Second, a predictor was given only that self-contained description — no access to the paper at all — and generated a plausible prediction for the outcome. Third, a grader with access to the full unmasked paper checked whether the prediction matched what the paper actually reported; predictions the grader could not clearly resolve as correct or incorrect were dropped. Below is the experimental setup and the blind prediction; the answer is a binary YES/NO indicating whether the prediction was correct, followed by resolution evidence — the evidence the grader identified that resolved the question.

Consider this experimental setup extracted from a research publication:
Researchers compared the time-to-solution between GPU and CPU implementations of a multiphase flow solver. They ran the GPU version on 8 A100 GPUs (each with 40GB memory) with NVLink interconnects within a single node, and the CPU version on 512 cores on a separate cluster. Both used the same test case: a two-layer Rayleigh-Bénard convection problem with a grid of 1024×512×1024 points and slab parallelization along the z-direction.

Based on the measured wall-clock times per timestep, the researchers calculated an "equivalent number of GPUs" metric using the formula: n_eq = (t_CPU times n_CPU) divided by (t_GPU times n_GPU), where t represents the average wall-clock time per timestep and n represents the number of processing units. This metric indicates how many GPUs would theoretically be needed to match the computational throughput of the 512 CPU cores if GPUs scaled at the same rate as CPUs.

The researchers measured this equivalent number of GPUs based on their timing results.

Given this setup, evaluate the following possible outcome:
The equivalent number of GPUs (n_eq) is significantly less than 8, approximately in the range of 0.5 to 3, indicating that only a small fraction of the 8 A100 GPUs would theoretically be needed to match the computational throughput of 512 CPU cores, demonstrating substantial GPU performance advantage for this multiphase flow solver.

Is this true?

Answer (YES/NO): NO